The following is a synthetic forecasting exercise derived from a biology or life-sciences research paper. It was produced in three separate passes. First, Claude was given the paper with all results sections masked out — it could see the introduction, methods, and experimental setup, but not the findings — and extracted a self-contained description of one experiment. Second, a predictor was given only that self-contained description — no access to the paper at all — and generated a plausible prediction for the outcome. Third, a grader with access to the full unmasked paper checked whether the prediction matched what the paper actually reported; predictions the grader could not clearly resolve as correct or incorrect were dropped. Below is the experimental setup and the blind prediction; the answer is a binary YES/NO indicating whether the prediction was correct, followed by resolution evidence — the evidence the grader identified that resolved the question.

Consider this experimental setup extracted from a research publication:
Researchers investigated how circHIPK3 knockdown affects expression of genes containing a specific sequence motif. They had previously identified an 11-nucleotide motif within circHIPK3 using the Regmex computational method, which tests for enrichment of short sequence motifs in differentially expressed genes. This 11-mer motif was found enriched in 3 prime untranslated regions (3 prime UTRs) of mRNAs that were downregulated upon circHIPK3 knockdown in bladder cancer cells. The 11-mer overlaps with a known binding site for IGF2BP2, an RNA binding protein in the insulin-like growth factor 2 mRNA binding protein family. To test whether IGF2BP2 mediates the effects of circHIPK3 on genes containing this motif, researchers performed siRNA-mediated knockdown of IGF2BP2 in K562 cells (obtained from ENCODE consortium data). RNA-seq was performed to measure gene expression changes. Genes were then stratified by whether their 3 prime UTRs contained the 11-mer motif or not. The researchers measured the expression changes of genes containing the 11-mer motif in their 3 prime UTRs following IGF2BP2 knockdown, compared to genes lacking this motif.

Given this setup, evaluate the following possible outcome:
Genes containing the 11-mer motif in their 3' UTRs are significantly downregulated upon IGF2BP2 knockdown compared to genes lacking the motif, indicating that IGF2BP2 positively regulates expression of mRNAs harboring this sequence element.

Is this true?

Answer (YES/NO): NO